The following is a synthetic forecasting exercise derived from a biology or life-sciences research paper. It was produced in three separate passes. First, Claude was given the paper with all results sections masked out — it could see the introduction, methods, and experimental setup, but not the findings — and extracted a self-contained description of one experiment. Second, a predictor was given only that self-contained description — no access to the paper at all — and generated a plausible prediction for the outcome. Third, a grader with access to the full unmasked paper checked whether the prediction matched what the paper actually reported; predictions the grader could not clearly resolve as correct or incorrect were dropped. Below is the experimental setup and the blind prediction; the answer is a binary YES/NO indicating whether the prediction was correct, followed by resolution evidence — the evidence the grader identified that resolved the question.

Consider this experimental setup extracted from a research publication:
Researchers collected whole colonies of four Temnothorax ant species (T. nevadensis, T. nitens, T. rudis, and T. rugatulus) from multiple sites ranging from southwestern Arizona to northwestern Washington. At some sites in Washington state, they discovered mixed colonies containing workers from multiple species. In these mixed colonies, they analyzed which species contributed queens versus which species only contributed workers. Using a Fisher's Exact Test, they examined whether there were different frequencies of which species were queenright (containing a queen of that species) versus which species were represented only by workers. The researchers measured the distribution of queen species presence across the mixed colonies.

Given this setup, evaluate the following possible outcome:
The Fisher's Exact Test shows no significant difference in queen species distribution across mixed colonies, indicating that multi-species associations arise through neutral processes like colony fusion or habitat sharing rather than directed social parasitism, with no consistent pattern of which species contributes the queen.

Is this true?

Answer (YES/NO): NO